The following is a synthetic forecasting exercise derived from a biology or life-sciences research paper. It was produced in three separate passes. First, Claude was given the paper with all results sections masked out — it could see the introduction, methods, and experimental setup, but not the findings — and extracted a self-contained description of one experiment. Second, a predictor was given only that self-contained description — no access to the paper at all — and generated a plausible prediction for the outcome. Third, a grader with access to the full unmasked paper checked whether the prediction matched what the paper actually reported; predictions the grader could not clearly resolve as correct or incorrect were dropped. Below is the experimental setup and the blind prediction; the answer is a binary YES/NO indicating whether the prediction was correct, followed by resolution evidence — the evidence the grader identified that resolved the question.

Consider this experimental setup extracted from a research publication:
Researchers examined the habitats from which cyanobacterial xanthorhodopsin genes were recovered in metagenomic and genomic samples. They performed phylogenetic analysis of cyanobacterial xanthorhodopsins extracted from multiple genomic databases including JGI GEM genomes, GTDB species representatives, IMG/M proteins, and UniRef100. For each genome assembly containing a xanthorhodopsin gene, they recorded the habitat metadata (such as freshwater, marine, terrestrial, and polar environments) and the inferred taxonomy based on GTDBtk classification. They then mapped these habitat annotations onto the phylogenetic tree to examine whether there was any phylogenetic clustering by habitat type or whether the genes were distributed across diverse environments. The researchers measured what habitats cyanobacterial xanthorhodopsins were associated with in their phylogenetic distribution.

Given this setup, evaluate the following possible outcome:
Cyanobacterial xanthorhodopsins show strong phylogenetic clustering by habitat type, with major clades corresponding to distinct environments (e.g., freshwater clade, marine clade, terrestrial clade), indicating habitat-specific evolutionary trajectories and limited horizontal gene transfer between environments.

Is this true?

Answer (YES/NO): NO